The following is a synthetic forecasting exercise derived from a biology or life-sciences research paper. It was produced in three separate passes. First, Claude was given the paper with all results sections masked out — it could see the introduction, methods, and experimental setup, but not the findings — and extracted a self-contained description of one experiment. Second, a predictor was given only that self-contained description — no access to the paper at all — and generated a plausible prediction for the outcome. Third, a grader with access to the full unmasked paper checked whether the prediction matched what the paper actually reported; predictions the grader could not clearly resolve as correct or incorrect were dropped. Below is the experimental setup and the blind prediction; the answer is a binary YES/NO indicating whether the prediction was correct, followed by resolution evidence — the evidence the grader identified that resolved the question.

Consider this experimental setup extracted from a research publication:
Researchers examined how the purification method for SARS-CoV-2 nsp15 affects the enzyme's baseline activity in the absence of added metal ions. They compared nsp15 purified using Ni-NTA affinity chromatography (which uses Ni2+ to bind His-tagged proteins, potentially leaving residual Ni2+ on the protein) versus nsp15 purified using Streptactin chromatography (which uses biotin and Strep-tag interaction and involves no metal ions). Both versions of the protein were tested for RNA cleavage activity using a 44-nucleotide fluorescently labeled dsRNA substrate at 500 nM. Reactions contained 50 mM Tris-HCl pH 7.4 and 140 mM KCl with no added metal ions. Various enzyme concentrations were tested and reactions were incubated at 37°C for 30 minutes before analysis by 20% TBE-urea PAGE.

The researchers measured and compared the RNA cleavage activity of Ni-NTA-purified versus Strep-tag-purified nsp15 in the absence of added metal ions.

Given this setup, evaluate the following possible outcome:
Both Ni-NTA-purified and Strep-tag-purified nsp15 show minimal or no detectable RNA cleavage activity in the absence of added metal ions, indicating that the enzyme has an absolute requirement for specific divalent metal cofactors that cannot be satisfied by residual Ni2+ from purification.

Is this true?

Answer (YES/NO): NO